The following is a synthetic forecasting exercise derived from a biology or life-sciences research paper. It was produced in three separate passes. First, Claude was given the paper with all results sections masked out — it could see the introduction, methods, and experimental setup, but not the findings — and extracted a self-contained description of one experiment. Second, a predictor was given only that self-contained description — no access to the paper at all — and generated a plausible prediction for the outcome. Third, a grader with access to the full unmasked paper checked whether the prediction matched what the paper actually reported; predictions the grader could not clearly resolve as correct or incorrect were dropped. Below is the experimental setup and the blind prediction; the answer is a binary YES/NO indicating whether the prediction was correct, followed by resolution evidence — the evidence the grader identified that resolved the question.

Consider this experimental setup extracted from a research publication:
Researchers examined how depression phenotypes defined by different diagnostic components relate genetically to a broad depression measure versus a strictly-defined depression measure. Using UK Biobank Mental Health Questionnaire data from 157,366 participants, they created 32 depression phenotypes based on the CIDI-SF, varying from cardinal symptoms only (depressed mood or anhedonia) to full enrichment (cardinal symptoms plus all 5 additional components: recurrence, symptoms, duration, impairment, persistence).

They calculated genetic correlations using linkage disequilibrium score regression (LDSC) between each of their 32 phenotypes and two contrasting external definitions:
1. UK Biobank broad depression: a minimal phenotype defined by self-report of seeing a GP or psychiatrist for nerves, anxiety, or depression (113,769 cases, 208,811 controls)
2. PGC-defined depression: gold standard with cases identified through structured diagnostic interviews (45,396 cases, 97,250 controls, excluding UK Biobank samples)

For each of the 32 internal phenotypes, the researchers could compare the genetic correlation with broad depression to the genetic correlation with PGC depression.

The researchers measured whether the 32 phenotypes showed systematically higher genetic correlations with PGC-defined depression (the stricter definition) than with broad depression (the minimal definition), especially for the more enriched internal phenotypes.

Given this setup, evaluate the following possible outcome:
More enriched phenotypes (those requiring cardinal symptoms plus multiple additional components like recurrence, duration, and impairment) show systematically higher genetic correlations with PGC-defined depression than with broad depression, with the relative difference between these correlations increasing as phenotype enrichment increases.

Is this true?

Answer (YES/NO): NO